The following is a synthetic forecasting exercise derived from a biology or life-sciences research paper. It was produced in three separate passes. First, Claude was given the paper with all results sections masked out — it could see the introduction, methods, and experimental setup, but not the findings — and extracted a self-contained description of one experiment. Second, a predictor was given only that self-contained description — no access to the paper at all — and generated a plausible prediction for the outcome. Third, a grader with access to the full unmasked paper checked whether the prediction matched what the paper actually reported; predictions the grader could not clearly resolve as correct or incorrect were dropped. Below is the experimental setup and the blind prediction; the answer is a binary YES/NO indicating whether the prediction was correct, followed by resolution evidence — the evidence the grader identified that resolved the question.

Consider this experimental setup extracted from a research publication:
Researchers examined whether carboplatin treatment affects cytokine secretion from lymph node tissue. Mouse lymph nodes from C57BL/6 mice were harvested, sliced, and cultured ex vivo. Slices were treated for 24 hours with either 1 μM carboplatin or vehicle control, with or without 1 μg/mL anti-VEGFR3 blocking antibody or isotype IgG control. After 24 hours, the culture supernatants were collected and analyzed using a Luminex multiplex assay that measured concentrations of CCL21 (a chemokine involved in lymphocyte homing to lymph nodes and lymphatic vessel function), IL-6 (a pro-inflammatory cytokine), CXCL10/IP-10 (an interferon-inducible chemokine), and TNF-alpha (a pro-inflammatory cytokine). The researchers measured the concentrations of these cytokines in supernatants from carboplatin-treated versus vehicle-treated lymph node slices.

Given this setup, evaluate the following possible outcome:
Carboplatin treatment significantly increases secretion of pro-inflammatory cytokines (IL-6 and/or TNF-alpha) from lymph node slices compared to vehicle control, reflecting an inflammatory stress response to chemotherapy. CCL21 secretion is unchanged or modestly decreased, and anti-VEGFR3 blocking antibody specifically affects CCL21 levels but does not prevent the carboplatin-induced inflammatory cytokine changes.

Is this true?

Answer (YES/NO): NO